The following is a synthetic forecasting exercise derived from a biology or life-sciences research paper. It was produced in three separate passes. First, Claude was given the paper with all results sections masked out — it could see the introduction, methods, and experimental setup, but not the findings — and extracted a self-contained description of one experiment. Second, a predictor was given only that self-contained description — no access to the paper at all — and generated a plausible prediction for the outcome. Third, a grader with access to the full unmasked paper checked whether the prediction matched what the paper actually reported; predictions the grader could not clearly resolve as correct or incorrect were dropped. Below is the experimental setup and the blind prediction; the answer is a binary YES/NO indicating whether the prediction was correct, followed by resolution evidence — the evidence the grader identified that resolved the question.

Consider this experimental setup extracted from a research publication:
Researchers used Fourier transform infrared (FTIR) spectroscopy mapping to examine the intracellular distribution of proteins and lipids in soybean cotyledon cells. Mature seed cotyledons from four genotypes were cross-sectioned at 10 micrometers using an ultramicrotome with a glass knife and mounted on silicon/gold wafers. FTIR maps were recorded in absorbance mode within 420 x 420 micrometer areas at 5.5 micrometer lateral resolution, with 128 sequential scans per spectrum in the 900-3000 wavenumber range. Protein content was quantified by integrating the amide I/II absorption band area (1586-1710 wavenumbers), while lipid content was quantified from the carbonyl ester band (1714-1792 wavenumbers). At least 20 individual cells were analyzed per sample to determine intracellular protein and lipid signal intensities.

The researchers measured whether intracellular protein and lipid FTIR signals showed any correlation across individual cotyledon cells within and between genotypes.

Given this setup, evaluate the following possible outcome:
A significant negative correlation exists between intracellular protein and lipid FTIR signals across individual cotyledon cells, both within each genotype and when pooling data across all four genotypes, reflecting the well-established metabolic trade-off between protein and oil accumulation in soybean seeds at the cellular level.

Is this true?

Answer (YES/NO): NO